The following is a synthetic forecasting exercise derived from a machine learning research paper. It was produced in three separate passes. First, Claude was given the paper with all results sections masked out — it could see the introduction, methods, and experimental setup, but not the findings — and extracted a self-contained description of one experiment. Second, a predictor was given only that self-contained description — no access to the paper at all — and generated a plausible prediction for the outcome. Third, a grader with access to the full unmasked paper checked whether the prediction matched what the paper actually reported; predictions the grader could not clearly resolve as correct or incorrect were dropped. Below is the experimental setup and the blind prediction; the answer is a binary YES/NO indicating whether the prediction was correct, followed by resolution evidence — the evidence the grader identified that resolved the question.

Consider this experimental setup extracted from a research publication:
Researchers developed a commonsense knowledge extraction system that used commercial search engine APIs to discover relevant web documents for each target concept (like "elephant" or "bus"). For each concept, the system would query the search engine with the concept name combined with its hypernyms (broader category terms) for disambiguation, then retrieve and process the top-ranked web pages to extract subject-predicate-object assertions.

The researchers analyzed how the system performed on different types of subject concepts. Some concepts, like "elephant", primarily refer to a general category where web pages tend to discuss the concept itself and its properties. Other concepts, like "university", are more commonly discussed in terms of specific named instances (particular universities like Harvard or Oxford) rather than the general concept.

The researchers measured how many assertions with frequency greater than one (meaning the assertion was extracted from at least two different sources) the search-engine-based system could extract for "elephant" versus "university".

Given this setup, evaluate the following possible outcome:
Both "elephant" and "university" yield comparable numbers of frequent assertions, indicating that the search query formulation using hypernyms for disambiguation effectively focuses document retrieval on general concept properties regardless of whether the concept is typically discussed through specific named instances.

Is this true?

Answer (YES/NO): NO